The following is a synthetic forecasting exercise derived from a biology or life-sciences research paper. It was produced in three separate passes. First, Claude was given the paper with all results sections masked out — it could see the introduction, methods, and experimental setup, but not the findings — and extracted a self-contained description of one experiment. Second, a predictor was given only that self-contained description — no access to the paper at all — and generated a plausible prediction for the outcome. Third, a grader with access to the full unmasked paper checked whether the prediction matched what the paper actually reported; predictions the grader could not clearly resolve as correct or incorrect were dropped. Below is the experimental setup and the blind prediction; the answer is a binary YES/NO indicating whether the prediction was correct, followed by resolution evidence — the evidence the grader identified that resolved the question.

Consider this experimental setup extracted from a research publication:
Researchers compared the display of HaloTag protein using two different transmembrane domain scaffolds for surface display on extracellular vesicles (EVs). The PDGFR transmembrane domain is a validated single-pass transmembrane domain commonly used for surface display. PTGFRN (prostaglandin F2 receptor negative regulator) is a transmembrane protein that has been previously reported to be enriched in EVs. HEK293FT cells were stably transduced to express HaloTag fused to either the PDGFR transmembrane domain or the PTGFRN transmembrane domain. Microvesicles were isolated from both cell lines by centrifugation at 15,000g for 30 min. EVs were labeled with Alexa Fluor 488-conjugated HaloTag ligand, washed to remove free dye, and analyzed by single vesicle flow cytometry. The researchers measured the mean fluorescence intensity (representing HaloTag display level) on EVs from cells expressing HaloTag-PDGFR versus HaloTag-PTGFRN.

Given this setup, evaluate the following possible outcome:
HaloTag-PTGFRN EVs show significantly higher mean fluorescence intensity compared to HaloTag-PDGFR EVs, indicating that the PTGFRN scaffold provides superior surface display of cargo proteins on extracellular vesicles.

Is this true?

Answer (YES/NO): NO